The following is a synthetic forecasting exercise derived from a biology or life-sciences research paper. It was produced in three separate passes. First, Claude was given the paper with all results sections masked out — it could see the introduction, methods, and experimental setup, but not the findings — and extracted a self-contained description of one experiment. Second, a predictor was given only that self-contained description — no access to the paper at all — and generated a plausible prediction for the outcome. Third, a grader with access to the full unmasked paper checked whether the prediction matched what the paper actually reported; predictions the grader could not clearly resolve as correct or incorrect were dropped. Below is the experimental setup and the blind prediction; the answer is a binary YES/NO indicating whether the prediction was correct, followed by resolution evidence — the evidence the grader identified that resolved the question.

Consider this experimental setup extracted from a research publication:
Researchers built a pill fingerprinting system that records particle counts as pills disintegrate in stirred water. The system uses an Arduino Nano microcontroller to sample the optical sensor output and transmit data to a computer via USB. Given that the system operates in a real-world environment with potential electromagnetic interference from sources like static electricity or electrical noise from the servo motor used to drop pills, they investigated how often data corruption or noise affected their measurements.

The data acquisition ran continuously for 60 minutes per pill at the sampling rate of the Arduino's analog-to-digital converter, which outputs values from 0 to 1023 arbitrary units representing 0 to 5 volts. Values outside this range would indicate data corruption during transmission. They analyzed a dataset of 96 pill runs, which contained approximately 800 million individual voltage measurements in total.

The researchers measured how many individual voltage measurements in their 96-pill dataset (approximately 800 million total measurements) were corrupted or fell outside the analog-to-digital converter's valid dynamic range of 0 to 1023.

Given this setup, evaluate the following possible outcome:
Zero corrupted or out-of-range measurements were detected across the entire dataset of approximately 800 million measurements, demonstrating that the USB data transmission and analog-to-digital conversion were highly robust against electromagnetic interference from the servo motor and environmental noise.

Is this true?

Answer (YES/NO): NO